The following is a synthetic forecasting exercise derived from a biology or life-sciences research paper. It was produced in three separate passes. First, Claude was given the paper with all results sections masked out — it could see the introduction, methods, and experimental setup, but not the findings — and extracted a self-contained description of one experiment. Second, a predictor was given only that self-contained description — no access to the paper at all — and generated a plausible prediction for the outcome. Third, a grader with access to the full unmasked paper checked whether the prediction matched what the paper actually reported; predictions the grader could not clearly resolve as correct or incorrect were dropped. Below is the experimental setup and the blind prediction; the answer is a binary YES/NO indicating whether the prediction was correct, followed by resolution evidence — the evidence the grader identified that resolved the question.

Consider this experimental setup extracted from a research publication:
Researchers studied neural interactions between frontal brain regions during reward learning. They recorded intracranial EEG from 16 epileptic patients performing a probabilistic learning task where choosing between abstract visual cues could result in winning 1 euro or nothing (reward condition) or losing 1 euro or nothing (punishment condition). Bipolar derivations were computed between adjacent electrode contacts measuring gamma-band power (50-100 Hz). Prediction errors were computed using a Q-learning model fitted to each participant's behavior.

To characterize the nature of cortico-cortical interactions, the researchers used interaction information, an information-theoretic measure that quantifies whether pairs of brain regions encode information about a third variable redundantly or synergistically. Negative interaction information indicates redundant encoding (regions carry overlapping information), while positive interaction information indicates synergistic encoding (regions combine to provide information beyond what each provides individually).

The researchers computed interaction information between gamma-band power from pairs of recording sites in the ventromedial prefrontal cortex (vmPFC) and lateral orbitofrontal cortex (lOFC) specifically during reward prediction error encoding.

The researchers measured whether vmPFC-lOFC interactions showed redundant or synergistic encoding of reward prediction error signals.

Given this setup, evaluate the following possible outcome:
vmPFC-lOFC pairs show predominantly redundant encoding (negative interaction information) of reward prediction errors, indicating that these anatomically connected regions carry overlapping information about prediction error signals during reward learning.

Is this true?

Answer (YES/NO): YES